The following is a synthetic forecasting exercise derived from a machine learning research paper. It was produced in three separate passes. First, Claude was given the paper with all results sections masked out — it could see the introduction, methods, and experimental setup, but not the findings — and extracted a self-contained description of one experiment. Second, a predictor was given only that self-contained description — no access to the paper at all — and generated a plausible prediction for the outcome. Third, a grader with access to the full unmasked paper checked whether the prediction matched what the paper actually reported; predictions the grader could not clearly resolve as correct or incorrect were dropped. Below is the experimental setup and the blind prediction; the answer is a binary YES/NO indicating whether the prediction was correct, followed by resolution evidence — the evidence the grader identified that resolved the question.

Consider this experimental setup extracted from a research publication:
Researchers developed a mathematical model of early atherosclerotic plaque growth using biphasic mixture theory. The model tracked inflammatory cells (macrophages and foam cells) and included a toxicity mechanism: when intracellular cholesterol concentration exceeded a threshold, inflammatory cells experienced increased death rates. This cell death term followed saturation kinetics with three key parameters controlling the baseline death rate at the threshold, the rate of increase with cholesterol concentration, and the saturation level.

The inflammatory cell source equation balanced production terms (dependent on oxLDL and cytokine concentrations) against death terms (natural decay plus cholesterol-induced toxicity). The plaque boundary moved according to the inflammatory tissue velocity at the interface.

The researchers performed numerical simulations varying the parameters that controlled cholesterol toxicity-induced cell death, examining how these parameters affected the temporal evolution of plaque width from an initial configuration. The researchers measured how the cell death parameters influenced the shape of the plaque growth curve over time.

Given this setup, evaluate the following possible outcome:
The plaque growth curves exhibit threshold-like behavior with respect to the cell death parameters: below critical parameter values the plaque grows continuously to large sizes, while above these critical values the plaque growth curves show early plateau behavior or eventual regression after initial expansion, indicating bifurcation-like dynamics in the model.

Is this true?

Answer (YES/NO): NO